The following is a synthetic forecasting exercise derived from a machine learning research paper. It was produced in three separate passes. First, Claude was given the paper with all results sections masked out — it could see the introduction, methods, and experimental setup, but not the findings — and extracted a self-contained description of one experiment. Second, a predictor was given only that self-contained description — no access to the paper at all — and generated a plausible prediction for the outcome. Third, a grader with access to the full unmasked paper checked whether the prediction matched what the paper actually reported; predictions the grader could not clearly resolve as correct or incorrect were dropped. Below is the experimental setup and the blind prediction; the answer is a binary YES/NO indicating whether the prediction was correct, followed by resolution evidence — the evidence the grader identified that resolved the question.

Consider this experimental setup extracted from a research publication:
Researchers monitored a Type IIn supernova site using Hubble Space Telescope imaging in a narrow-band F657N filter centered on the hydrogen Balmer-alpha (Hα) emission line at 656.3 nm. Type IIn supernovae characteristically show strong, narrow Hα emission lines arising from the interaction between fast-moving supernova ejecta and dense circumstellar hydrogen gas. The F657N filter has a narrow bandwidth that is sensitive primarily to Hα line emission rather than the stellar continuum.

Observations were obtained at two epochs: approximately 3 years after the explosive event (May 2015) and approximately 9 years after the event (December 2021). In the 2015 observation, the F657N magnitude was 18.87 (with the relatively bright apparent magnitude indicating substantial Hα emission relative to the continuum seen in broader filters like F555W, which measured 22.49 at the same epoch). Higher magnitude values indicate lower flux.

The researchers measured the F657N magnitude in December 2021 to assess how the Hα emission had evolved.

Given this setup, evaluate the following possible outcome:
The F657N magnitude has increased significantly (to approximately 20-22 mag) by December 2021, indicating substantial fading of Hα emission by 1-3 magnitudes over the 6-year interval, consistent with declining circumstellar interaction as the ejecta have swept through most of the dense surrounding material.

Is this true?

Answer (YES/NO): YES